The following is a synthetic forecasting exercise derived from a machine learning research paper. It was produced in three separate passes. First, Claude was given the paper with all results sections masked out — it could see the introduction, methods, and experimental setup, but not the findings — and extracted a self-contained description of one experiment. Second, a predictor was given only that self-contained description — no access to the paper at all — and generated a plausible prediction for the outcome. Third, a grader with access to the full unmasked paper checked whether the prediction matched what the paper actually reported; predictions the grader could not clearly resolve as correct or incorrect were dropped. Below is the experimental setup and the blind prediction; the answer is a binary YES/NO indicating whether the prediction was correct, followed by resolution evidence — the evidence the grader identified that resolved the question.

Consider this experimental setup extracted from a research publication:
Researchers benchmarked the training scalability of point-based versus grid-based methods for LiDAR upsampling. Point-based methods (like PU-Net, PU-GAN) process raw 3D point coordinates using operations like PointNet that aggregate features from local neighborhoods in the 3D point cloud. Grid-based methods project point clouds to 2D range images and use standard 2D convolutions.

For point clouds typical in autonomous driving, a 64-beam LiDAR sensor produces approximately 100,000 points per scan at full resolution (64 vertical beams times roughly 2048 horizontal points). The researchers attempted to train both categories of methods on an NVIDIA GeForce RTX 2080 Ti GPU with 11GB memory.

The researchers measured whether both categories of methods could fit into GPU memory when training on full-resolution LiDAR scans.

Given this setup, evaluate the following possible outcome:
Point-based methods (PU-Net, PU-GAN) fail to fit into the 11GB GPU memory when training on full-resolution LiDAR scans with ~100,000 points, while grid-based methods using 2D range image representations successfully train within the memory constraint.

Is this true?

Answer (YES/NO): NO